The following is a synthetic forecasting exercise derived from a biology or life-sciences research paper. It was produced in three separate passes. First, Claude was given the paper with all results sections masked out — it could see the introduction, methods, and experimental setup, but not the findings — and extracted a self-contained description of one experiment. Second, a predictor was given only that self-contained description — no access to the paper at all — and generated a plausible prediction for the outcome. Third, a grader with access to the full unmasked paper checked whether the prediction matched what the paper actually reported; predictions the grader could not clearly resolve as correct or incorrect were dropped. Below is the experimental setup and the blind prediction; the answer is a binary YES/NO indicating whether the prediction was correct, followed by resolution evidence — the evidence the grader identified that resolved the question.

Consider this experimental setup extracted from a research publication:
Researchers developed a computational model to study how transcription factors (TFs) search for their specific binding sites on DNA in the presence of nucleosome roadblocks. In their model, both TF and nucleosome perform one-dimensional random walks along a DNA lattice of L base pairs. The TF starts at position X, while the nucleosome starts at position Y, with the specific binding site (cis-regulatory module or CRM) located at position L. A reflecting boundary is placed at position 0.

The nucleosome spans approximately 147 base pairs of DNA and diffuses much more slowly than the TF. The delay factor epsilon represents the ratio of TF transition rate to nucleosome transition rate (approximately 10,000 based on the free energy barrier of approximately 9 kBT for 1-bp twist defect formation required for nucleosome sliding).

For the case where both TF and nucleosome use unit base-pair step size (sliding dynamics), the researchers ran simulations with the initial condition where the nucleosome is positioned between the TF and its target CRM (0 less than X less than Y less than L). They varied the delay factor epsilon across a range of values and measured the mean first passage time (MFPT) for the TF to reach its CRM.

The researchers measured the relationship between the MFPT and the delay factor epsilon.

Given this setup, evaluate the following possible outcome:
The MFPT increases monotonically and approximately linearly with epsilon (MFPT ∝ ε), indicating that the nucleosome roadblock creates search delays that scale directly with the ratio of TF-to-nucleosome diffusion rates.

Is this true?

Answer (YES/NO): YES